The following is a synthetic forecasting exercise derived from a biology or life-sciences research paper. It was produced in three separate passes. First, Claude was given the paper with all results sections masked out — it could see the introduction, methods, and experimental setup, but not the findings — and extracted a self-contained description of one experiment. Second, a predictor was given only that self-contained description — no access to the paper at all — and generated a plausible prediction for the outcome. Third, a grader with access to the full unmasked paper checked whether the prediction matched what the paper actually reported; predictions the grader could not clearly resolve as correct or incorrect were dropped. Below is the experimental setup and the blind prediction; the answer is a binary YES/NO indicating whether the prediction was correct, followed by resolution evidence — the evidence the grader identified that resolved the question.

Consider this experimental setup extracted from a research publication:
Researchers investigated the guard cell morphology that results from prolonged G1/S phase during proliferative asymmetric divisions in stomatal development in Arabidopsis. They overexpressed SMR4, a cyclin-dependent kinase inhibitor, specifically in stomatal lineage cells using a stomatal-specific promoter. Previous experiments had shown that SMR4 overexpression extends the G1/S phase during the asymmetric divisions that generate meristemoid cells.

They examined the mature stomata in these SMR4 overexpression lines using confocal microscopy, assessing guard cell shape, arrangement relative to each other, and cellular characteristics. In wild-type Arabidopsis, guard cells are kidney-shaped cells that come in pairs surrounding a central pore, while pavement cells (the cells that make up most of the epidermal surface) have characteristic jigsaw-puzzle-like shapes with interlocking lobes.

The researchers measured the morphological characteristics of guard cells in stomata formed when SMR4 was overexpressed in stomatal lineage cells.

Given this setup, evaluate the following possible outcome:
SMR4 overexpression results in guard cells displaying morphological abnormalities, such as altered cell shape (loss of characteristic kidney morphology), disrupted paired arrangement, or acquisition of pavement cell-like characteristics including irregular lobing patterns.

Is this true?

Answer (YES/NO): YES